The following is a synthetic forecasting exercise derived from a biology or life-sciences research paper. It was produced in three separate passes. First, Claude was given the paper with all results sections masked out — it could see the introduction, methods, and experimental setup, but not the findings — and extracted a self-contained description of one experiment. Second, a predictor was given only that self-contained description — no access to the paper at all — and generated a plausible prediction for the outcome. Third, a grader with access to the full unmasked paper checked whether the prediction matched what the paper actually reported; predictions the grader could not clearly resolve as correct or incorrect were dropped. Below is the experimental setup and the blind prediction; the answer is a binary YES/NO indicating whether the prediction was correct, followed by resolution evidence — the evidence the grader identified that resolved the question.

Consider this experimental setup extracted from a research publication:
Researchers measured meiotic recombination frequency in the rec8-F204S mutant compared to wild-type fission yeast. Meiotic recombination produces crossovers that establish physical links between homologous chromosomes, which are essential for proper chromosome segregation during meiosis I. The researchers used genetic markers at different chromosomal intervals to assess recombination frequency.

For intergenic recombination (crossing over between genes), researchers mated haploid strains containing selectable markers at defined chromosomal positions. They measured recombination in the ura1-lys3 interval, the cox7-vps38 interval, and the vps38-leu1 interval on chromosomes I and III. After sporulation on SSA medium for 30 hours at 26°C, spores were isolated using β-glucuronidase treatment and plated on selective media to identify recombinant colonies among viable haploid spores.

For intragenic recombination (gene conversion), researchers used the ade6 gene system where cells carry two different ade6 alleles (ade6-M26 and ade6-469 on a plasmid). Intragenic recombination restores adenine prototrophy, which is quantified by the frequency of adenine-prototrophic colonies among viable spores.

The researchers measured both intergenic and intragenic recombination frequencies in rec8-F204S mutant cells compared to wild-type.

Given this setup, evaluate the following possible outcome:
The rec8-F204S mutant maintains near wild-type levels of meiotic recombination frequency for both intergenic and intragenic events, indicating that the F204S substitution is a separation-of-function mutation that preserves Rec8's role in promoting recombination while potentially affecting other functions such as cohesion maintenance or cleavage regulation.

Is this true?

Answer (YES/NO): NO